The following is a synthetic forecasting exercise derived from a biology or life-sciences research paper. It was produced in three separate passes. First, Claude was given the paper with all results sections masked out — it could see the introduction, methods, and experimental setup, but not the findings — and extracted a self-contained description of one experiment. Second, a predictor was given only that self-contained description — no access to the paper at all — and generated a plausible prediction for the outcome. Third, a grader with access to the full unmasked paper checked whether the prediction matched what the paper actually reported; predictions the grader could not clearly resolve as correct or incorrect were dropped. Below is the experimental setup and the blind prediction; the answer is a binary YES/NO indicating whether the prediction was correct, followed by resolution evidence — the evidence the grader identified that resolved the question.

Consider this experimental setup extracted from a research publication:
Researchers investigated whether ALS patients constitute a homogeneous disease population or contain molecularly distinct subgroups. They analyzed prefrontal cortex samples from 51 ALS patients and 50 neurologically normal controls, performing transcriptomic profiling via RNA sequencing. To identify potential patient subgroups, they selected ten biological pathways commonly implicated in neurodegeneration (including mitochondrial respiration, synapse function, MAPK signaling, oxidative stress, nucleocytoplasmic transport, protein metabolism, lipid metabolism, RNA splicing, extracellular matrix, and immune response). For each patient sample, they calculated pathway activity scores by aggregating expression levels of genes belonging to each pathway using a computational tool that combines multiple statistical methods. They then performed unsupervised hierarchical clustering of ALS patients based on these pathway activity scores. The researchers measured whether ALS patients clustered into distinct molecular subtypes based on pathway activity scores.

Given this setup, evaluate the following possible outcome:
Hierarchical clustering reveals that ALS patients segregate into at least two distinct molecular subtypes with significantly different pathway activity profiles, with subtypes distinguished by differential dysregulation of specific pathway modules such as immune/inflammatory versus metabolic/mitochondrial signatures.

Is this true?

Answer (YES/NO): YES